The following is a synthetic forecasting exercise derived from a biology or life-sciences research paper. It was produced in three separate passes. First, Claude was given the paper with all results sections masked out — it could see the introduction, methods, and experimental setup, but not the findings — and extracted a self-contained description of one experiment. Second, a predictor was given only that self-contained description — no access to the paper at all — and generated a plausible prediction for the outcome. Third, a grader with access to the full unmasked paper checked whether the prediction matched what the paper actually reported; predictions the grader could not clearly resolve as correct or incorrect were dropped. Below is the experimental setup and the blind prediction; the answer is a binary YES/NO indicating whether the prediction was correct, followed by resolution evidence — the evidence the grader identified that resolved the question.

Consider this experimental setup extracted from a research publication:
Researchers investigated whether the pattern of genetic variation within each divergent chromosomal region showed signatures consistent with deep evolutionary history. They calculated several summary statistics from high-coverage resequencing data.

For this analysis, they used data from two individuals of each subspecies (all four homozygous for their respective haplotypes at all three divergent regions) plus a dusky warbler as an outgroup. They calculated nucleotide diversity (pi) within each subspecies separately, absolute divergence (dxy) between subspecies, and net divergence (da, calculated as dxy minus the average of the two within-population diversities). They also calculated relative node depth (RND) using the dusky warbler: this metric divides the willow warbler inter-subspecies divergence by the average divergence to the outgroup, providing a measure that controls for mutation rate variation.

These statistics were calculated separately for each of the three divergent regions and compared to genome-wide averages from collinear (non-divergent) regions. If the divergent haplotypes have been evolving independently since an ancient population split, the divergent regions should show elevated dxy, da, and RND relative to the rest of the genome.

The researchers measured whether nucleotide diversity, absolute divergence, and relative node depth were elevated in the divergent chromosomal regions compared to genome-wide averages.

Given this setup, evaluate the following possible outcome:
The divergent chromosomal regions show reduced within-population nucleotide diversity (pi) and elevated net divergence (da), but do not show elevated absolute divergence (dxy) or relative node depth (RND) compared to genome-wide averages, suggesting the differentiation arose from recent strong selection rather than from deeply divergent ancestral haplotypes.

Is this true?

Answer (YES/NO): NO